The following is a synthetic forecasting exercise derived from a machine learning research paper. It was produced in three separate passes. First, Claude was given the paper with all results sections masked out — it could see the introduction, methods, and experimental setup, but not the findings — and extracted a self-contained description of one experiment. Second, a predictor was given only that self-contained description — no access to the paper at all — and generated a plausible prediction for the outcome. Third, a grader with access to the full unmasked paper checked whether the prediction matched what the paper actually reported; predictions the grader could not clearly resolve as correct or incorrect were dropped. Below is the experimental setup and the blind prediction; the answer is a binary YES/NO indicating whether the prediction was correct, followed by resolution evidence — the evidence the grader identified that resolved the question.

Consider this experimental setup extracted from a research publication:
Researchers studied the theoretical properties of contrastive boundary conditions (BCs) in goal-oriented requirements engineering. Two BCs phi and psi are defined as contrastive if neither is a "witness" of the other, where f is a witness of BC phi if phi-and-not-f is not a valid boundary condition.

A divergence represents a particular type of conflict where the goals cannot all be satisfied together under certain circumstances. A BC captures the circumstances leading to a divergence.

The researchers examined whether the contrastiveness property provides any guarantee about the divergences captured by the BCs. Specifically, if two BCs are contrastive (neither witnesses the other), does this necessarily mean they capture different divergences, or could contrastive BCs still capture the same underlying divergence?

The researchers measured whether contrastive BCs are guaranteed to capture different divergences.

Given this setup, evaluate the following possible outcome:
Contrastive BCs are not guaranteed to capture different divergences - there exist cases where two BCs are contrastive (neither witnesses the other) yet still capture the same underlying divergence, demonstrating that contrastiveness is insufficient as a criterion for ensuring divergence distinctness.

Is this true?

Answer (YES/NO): NO